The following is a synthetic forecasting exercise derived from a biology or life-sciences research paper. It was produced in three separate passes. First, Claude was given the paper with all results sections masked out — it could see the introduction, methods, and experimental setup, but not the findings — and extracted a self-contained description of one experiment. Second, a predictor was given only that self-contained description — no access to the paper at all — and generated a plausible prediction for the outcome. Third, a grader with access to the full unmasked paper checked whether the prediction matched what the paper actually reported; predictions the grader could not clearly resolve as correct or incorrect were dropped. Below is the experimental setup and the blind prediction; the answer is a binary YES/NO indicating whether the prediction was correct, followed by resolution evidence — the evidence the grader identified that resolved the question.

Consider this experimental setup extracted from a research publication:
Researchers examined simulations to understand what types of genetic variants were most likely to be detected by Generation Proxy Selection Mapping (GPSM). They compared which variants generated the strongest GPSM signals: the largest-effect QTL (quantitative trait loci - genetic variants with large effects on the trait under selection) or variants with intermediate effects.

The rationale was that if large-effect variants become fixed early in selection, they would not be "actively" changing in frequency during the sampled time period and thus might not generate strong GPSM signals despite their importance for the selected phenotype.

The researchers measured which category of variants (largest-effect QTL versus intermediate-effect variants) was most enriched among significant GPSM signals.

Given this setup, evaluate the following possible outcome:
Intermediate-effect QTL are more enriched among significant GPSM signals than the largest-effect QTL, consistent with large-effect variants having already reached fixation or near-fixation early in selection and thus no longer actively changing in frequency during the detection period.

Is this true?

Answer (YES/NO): YES